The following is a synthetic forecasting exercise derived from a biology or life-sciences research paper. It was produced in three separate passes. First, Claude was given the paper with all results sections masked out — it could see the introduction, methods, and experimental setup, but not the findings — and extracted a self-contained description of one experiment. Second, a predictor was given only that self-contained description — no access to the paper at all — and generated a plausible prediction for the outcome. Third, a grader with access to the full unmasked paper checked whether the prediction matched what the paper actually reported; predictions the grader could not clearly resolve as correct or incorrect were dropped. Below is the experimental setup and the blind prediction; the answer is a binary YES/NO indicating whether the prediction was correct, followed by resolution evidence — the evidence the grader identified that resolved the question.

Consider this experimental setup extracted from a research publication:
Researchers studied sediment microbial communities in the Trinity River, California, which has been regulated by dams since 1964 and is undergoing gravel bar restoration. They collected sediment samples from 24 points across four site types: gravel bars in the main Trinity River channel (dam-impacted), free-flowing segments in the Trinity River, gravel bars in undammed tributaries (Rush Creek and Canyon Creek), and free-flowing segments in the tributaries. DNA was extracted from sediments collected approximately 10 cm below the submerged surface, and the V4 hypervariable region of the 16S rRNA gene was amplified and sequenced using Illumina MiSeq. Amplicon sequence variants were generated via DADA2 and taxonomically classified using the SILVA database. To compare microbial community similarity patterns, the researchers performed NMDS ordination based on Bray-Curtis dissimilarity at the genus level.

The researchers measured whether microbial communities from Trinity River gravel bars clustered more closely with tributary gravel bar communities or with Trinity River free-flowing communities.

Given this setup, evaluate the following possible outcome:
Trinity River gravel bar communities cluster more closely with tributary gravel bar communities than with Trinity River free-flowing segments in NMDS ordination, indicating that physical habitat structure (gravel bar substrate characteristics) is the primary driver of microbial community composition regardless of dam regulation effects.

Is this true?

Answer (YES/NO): NO